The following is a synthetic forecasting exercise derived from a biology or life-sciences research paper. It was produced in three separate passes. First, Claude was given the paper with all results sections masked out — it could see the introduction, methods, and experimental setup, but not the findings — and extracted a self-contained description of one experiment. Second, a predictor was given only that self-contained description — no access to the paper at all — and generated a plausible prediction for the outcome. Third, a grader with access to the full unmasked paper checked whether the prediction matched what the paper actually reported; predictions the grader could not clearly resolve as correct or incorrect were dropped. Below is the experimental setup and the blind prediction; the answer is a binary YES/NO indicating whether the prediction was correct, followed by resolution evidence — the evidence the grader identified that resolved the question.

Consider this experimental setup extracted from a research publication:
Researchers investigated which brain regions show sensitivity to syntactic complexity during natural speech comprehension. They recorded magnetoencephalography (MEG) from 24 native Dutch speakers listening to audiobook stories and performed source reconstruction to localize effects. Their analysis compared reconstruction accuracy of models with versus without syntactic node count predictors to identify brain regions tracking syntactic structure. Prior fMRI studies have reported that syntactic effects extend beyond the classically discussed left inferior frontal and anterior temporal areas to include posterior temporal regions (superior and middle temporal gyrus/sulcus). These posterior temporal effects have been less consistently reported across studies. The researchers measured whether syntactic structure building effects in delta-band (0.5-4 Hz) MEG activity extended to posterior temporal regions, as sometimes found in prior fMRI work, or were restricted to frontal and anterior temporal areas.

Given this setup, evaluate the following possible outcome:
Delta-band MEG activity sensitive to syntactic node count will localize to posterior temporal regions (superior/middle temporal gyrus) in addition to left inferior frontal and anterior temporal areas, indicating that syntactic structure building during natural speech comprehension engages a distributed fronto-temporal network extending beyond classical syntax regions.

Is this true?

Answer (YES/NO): YES